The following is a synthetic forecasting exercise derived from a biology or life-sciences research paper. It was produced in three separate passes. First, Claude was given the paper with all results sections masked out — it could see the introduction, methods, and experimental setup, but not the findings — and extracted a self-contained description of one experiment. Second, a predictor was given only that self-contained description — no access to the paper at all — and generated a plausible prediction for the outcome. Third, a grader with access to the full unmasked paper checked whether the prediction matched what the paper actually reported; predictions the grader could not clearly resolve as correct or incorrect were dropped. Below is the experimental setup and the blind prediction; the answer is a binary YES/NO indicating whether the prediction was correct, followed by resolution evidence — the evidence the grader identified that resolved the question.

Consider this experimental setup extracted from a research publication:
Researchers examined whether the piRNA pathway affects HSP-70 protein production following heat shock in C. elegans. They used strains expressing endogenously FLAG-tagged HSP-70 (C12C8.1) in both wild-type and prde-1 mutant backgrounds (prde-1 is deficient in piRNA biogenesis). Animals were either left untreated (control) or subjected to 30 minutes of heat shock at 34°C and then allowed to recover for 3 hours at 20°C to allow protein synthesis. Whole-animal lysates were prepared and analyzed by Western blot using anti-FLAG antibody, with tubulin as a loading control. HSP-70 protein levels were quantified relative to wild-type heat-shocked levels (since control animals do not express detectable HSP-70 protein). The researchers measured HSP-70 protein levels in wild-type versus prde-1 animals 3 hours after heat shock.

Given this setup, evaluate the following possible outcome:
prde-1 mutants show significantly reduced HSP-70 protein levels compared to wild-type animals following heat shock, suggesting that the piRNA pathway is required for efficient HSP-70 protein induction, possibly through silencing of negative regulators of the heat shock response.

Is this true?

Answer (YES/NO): NO